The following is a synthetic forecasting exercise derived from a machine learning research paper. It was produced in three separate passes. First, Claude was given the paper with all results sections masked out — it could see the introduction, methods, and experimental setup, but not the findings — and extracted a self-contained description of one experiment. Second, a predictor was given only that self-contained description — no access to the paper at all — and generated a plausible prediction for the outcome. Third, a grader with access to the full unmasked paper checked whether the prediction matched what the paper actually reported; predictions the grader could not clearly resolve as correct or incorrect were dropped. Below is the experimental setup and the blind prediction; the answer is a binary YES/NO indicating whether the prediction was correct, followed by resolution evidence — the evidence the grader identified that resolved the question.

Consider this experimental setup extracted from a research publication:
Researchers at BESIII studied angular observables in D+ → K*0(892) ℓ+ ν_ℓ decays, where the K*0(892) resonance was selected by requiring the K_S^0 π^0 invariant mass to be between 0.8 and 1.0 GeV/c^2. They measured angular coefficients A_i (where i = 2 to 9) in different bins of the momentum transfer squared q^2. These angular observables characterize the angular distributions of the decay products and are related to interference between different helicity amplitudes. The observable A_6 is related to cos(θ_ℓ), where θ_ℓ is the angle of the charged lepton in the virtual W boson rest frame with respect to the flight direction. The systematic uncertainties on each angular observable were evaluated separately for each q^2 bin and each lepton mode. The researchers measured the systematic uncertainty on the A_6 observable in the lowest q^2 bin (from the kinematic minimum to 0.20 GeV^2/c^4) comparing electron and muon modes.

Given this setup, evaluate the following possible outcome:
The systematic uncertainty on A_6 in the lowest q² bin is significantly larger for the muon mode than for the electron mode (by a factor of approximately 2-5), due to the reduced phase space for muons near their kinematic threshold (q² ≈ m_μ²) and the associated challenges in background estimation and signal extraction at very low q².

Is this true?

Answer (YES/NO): NO